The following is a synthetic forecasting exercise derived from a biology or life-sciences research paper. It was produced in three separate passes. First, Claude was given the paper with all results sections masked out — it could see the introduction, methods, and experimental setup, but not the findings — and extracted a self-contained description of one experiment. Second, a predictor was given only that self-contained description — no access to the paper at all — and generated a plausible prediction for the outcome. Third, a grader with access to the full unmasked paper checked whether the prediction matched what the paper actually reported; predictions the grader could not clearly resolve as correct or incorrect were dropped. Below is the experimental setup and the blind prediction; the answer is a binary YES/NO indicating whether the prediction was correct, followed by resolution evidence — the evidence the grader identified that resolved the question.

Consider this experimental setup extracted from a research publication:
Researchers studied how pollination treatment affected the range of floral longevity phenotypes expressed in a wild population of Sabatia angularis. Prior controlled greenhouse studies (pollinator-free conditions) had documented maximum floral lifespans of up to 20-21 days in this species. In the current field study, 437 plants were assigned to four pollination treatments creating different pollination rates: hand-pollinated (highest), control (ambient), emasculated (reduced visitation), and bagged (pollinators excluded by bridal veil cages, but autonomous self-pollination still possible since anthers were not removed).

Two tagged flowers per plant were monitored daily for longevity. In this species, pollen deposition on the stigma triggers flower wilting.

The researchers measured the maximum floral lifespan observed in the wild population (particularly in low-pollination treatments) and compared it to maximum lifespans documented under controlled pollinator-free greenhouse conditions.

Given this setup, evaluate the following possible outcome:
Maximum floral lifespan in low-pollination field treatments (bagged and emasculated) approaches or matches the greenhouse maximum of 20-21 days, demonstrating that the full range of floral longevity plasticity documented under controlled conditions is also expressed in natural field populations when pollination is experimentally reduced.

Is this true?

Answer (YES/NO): NO